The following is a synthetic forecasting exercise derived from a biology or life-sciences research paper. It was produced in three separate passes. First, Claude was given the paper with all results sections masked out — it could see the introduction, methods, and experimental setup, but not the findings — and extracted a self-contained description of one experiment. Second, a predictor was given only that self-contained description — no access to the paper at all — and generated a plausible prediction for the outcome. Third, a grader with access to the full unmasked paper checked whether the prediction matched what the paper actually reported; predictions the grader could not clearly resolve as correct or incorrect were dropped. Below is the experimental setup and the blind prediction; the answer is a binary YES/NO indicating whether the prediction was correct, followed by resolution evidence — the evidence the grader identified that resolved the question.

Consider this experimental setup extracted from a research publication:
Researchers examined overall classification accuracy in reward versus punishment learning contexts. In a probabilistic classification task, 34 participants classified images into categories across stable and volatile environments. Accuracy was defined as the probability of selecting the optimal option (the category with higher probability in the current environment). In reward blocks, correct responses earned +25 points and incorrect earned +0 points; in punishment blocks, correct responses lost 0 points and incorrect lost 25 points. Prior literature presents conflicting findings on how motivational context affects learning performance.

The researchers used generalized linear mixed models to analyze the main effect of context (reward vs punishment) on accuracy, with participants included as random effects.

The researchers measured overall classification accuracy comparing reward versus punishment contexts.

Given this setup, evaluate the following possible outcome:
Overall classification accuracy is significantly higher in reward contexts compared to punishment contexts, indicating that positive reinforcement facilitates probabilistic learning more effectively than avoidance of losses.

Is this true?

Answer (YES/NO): YES